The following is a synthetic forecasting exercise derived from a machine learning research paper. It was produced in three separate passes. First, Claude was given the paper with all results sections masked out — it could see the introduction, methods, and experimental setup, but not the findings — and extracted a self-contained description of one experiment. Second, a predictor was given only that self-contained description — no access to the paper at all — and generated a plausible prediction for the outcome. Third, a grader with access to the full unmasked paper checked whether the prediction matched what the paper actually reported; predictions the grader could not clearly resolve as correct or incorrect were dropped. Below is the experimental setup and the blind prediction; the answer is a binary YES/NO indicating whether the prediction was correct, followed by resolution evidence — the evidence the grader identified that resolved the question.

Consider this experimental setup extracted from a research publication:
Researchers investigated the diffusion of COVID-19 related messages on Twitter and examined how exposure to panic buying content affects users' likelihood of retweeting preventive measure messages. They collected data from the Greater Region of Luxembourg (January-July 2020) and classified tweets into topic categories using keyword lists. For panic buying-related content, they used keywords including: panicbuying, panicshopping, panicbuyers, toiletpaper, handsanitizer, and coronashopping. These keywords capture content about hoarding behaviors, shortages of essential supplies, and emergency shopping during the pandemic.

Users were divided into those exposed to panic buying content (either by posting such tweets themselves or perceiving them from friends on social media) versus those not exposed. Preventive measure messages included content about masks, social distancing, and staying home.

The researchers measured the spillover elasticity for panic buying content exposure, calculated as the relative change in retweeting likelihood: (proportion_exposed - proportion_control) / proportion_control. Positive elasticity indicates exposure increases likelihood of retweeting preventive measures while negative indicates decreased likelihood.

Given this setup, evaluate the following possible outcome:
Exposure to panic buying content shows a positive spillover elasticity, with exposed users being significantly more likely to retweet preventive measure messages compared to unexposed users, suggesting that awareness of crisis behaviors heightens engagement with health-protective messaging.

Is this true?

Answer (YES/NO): NO